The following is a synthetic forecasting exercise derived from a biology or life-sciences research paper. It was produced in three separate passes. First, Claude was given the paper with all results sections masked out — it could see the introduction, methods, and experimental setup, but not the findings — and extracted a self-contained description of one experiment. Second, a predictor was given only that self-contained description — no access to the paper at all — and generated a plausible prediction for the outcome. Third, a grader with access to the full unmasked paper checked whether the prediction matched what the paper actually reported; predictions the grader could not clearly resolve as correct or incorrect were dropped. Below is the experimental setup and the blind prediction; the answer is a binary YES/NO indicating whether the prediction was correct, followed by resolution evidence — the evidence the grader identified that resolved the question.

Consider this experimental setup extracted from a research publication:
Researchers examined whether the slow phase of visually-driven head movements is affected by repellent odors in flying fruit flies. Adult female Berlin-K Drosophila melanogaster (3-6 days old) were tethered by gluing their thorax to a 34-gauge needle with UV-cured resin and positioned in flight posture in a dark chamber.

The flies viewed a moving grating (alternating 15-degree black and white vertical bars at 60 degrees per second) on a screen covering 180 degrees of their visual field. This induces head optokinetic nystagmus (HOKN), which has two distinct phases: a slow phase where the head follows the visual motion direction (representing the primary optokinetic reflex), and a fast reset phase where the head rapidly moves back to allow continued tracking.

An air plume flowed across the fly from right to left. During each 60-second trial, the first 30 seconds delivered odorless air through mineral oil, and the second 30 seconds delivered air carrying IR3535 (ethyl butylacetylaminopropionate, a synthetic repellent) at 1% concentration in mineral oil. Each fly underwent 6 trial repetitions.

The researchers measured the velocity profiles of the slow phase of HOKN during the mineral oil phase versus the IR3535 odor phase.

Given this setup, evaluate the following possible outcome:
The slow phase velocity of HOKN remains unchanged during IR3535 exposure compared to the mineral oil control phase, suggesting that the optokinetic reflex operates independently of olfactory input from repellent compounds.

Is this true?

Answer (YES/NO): YES